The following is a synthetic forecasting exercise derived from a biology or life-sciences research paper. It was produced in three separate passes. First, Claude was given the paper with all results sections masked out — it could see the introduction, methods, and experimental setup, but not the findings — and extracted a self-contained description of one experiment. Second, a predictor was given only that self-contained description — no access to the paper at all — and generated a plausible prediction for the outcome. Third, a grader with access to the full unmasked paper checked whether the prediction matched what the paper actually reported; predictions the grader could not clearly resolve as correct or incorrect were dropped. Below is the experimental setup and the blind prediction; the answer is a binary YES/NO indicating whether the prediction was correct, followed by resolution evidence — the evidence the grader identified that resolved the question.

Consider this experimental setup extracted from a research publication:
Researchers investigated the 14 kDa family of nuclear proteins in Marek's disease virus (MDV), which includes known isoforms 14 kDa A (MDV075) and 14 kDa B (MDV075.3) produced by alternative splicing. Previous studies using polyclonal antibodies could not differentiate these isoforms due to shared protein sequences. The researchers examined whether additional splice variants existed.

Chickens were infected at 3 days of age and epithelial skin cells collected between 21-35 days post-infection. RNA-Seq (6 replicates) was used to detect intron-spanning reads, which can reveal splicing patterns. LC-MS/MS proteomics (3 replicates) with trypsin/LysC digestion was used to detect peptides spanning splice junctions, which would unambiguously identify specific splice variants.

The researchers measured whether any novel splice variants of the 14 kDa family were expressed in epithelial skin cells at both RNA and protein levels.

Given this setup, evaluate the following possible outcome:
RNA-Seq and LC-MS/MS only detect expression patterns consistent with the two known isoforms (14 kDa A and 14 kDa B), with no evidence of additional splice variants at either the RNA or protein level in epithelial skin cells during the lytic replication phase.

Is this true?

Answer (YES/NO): NO